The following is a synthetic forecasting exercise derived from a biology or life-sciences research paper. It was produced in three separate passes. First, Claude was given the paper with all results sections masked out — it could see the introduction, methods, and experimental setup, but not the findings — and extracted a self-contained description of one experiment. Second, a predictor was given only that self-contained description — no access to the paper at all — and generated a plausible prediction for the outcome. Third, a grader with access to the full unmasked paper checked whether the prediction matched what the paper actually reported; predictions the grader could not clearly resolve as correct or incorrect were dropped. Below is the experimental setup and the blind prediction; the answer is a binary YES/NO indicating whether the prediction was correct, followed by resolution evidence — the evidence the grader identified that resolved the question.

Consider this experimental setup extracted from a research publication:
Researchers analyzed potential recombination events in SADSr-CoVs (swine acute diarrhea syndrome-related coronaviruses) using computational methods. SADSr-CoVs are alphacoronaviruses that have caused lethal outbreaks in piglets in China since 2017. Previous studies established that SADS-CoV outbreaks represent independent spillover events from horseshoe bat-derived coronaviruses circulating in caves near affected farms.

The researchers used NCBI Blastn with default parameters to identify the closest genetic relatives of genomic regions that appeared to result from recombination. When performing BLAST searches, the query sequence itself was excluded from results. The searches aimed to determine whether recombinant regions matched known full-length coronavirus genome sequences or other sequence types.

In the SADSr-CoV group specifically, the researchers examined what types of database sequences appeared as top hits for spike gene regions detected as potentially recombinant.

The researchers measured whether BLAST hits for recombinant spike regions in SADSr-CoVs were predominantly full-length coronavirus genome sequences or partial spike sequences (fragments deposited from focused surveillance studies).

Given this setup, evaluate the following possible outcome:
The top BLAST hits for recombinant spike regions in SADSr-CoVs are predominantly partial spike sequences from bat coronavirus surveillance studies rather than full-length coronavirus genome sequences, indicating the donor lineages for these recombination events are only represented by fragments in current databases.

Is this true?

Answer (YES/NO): YES